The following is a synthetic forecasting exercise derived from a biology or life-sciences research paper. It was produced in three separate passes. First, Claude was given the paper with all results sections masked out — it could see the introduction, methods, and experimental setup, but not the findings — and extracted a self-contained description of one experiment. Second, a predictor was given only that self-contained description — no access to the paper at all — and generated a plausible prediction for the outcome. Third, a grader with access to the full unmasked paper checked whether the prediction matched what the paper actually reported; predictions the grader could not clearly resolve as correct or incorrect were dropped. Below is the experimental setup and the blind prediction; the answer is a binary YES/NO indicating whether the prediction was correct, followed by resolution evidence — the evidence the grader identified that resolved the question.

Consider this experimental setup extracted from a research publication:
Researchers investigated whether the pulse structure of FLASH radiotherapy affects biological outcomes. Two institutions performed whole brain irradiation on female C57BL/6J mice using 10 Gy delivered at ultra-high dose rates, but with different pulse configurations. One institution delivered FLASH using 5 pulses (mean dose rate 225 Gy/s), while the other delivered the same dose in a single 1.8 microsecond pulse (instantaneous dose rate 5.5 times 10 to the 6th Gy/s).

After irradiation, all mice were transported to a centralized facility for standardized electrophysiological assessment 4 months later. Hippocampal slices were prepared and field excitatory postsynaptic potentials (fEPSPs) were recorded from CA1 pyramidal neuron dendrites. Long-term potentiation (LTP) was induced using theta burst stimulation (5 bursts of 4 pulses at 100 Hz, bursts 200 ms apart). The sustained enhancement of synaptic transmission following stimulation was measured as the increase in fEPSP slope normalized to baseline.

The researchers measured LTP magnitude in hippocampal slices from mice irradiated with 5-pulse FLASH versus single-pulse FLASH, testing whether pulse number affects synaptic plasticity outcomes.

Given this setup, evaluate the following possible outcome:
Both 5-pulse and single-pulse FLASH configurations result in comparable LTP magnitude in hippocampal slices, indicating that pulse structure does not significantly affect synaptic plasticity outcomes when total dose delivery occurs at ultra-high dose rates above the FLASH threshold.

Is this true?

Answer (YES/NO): YES